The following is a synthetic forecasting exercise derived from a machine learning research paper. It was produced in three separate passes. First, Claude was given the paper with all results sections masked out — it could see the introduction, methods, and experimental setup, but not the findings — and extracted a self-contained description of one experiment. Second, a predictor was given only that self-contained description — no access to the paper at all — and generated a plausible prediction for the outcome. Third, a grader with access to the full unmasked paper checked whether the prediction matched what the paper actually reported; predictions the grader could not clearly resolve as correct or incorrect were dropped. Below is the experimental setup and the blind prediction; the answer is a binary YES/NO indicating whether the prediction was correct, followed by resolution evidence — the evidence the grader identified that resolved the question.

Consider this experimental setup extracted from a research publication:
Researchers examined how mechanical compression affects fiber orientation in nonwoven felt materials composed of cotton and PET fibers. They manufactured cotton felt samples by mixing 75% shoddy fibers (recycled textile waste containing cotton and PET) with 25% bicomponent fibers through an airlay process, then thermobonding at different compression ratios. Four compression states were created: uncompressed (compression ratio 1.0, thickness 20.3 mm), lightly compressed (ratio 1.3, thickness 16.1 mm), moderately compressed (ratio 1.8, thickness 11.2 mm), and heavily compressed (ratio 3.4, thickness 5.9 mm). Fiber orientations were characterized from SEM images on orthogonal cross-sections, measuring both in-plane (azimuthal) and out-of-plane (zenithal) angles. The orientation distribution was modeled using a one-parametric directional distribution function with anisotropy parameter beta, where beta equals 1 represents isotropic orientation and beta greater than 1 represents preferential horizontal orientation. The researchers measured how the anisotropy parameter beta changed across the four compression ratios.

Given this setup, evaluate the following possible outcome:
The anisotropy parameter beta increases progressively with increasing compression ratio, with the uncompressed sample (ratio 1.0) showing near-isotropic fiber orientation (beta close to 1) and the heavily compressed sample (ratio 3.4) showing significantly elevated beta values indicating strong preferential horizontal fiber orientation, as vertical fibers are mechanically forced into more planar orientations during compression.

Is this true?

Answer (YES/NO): YES